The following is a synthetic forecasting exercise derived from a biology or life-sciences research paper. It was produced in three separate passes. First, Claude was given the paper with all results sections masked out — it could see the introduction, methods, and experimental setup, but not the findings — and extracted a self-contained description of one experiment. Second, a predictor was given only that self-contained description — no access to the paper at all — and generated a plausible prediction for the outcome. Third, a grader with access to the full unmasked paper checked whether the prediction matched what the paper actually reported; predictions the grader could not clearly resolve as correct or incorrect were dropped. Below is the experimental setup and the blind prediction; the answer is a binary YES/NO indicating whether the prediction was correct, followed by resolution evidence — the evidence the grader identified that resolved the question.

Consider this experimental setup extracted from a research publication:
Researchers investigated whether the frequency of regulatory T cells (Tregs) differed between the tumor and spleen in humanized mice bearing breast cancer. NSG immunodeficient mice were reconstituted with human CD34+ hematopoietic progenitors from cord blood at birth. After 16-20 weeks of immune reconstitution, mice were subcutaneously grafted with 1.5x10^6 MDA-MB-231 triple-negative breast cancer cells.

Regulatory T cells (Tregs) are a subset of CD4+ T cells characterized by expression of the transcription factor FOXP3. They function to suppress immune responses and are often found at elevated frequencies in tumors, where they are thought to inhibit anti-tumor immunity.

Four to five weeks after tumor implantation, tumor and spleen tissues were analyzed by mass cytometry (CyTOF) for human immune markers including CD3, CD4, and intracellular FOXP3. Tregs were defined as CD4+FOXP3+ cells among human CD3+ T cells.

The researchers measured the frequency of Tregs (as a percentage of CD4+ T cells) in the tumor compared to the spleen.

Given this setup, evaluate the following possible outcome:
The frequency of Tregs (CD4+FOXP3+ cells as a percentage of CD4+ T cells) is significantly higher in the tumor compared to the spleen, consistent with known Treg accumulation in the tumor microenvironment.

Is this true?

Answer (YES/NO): YES